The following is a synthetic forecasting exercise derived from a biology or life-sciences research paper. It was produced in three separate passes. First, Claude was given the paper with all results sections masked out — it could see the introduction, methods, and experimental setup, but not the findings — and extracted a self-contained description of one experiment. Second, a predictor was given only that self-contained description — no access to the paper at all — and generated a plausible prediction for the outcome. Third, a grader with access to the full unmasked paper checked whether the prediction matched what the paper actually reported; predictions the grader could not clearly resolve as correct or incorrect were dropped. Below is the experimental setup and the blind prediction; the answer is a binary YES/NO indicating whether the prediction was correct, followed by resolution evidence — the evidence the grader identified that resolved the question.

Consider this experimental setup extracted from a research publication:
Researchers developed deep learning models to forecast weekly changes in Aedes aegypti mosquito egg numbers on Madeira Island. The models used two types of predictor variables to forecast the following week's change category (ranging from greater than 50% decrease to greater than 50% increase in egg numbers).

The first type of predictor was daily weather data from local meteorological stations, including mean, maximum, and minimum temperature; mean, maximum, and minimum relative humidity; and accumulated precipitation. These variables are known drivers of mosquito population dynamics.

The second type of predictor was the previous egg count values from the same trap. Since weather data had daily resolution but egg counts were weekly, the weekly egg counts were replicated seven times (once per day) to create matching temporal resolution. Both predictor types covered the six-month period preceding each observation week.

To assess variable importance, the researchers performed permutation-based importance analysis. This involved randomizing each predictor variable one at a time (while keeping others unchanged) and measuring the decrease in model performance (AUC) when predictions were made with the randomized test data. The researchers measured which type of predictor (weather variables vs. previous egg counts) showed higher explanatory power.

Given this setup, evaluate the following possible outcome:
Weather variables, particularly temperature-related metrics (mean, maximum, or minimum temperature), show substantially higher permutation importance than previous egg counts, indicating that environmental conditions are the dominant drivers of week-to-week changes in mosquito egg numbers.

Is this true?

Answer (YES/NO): NO